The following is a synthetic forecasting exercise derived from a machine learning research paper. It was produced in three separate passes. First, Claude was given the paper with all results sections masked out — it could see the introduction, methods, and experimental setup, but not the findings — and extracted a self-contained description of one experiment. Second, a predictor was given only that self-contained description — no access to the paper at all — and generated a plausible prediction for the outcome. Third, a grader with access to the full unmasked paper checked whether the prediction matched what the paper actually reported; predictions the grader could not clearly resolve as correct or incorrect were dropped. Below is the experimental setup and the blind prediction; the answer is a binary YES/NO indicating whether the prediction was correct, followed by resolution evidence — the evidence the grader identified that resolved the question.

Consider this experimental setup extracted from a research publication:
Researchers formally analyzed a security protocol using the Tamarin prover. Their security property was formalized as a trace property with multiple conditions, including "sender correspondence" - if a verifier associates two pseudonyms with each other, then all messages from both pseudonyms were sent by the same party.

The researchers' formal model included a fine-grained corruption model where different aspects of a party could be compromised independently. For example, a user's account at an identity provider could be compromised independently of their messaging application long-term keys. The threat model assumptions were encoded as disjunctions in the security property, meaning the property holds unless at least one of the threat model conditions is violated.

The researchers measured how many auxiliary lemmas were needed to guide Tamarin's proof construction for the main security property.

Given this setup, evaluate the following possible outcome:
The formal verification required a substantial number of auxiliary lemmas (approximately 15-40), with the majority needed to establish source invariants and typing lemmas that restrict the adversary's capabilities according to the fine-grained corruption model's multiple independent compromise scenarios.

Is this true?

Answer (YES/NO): NO